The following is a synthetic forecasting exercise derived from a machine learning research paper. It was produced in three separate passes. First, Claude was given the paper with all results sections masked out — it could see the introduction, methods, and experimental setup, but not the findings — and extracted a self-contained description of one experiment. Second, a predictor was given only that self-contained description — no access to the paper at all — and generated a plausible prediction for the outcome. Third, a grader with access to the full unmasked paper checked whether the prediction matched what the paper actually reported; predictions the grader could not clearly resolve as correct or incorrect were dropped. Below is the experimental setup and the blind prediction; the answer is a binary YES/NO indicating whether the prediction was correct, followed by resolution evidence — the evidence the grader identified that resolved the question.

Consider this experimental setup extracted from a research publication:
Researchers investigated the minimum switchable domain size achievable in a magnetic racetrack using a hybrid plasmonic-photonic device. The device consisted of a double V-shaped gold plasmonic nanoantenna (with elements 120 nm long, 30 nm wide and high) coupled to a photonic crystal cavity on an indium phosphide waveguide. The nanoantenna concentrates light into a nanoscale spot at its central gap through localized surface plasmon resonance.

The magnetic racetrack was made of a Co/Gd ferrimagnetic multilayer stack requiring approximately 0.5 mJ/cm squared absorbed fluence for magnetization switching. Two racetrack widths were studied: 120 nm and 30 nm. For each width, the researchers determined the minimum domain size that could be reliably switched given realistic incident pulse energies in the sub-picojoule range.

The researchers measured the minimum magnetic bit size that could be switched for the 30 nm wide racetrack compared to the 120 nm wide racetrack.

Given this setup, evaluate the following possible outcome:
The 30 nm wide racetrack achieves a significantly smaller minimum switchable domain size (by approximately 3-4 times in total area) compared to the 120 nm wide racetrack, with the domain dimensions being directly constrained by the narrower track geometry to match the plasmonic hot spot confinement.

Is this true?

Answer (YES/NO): NO